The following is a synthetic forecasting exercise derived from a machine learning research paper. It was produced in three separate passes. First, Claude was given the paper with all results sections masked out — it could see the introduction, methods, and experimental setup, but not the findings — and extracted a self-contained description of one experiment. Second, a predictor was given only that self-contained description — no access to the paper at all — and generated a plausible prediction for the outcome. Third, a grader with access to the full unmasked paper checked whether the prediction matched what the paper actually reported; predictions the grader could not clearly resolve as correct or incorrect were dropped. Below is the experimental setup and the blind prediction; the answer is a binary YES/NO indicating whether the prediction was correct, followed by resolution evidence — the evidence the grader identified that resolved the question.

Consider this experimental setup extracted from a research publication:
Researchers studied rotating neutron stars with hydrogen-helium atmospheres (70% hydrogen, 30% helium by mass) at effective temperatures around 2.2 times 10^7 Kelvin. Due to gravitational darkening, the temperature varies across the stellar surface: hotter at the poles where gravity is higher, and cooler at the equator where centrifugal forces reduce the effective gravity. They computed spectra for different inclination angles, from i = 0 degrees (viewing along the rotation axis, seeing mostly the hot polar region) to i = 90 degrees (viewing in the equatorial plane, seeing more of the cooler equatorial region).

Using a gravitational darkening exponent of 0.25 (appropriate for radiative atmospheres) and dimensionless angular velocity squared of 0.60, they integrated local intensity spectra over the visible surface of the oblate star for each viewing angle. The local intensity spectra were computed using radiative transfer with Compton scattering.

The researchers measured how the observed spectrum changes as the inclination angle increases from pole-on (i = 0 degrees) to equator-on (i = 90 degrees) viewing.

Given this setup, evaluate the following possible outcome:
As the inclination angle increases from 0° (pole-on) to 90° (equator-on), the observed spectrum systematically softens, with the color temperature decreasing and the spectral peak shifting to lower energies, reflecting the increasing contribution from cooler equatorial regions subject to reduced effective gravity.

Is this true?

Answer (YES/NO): NO